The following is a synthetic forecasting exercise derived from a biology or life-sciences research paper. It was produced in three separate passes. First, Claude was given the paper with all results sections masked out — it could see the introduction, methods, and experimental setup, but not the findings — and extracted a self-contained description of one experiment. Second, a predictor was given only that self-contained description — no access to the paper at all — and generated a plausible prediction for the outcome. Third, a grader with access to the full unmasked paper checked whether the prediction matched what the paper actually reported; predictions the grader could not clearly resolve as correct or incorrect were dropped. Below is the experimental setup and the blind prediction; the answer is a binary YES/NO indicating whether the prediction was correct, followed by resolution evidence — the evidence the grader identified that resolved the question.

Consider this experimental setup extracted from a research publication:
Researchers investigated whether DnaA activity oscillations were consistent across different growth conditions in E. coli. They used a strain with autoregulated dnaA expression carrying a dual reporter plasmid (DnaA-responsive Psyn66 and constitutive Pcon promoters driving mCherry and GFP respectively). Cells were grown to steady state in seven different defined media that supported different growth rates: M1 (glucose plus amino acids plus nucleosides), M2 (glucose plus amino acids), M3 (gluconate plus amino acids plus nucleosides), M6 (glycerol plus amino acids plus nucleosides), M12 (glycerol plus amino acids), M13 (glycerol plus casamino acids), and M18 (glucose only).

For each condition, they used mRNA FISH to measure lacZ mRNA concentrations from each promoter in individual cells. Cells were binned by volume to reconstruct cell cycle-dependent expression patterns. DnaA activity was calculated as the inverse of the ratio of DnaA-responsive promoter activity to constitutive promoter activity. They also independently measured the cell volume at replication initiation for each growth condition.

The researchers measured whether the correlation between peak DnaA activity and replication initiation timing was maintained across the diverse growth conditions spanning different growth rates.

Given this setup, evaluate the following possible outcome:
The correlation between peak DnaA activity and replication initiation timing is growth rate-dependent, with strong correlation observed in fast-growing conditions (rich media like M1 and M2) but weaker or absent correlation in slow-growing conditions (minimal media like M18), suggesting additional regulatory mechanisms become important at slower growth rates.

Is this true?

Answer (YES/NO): NO